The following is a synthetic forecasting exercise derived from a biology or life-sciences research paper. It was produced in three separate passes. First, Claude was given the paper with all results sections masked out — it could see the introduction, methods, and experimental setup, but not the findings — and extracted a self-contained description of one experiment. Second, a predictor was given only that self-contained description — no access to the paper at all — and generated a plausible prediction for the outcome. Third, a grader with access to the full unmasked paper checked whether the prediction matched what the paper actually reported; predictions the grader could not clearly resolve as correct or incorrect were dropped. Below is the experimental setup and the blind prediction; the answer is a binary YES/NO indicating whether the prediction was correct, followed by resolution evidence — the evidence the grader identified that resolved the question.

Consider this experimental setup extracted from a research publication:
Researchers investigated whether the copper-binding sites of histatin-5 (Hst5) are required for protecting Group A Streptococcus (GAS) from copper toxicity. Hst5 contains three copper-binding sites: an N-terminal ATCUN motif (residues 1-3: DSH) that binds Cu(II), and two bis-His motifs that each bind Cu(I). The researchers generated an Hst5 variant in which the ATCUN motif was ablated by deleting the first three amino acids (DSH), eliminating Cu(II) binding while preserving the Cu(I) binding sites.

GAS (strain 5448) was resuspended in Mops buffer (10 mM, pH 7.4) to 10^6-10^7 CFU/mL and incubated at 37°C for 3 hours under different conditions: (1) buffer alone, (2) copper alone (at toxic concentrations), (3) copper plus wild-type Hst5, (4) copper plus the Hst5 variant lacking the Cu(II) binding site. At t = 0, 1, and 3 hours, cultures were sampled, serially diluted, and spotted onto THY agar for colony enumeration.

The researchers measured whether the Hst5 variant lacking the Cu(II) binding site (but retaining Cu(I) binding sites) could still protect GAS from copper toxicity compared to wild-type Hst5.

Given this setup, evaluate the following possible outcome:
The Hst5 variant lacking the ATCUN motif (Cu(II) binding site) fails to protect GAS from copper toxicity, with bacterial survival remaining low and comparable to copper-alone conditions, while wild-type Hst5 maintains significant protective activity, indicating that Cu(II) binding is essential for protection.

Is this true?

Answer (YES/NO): YES